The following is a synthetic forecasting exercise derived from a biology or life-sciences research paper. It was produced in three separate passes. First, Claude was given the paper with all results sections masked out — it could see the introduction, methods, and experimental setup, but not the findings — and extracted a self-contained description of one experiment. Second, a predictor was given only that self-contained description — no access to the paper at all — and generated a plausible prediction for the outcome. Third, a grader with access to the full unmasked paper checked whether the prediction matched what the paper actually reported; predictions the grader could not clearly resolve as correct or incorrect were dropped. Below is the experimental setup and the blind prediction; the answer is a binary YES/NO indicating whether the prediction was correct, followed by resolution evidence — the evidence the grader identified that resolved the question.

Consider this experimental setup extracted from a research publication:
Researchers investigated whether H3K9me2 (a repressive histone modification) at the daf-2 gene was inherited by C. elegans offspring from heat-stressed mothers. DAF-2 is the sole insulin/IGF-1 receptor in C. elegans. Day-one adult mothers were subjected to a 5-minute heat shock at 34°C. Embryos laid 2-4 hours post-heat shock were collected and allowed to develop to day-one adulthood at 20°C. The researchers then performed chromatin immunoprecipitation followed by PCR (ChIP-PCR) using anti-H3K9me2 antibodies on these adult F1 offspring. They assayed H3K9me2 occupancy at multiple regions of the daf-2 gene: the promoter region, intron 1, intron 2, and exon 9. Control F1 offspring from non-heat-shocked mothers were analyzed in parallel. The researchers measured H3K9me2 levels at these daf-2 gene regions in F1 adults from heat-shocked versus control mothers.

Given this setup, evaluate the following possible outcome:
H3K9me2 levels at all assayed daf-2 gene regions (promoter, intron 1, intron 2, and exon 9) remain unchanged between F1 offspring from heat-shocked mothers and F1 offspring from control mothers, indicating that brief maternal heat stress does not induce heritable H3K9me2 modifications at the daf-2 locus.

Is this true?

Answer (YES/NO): NO